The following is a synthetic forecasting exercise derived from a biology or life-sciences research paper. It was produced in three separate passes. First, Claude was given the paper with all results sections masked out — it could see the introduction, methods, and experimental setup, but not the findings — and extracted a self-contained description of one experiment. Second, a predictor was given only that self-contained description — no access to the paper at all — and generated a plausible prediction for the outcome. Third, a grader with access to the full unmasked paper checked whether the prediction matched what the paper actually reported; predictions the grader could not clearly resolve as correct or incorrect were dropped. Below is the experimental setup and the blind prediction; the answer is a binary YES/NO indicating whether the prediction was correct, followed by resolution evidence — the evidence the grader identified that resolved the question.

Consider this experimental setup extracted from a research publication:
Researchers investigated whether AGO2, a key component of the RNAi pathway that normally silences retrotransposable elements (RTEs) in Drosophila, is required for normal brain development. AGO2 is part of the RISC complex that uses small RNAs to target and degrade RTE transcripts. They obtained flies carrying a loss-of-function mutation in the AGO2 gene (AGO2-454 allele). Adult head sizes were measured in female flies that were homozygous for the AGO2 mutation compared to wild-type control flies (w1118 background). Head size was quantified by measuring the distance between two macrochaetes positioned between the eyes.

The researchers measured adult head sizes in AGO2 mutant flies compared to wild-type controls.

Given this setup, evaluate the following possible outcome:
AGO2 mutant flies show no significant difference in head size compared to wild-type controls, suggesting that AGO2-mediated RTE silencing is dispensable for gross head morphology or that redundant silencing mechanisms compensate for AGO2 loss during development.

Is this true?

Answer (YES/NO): NO